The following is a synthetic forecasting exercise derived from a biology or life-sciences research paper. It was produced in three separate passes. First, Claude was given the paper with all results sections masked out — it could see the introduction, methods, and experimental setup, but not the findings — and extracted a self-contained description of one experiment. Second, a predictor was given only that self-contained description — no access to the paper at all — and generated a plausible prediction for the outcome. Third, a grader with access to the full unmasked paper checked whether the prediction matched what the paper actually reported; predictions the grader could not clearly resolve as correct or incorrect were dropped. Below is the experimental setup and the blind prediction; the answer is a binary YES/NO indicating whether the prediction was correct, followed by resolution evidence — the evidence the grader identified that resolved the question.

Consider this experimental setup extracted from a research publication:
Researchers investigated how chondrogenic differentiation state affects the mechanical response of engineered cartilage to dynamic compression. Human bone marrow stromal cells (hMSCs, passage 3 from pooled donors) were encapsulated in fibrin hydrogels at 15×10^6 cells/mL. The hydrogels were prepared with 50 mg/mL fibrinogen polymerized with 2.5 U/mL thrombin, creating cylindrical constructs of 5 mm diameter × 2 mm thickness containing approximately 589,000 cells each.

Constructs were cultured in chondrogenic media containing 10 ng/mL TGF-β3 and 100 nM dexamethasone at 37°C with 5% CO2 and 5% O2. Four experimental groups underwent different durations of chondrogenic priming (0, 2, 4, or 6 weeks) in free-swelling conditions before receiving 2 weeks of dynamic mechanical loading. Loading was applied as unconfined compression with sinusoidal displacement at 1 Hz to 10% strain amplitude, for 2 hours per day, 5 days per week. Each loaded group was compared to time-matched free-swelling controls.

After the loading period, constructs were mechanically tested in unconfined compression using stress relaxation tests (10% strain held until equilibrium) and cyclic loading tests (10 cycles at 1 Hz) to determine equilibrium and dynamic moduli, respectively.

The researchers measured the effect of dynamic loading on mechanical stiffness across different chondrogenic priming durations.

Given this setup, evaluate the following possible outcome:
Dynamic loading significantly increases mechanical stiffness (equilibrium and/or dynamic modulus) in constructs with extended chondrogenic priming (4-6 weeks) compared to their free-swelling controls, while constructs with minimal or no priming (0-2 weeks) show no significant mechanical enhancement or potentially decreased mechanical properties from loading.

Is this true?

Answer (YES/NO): YES